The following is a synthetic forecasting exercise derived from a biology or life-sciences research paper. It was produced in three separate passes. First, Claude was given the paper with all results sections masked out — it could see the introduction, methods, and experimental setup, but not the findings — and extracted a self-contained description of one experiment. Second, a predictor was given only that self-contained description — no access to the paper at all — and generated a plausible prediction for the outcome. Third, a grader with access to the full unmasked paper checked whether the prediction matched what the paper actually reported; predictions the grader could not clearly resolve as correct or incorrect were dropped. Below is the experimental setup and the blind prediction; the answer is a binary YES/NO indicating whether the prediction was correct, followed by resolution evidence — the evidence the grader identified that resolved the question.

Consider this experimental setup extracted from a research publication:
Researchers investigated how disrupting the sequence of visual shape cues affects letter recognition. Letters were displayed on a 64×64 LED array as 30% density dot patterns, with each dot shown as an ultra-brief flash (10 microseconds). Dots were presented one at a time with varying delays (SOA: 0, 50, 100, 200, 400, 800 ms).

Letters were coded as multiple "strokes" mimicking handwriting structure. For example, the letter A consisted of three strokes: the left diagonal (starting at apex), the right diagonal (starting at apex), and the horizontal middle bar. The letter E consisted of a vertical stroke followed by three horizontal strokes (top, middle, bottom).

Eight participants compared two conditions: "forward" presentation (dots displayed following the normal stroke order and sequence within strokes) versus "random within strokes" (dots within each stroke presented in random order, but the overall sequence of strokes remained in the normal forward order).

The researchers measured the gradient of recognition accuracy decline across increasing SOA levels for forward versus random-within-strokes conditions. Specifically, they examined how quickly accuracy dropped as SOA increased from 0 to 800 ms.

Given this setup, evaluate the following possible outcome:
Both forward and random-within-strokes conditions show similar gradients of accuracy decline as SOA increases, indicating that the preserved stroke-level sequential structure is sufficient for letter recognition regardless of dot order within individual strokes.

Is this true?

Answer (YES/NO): NO